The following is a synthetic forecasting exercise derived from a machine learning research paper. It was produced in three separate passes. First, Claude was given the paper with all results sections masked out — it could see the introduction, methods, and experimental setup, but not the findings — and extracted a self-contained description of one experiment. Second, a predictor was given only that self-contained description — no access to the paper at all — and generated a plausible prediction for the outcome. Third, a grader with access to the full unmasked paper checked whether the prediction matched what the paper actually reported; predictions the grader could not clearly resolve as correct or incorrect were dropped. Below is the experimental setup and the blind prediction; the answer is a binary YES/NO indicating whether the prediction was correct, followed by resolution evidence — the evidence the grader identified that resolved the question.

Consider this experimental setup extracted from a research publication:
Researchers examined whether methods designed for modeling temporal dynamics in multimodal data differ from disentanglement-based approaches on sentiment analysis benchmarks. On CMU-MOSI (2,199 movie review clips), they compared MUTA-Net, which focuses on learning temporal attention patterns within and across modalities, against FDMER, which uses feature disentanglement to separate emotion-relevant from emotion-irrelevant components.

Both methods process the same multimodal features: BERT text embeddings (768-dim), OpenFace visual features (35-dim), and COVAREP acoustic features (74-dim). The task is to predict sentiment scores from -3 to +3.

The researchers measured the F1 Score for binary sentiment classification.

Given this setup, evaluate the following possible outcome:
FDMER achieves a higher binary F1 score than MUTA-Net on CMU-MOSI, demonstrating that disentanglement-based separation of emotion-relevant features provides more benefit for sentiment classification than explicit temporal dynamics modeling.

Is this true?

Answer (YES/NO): YES